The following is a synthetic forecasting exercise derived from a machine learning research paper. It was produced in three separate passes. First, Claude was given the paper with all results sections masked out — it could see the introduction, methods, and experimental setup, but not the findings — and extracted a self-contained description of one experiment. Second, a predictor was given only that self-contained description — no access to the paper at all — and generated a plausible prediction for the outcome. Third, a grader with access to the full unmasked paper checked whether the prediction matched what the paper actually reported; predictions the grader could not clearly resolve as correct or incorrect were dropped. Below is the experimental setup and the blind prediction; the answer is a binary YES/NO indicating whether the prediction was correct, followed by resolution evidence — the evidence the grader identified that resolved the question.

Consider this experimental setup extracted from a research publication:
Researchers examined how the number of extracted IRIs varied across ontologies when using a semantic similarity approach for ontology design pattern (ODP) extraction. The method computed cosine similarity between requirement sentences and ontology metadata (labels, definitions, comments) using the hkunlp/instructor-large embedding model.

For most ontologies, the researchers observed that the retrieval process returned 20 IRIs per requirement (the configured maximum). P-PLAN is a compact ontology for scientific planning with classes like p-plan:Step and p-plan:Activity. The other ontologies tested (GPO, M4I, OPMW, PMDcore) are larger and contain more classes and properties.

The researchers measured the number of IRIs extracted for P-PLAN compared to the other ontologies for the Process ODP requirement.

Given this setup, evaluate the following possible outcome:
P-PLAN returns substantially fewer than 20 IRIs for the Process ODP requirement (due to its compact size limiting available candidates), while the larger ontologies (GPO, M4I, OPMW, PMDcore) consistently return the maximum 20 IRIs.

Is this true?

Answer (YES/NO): YES